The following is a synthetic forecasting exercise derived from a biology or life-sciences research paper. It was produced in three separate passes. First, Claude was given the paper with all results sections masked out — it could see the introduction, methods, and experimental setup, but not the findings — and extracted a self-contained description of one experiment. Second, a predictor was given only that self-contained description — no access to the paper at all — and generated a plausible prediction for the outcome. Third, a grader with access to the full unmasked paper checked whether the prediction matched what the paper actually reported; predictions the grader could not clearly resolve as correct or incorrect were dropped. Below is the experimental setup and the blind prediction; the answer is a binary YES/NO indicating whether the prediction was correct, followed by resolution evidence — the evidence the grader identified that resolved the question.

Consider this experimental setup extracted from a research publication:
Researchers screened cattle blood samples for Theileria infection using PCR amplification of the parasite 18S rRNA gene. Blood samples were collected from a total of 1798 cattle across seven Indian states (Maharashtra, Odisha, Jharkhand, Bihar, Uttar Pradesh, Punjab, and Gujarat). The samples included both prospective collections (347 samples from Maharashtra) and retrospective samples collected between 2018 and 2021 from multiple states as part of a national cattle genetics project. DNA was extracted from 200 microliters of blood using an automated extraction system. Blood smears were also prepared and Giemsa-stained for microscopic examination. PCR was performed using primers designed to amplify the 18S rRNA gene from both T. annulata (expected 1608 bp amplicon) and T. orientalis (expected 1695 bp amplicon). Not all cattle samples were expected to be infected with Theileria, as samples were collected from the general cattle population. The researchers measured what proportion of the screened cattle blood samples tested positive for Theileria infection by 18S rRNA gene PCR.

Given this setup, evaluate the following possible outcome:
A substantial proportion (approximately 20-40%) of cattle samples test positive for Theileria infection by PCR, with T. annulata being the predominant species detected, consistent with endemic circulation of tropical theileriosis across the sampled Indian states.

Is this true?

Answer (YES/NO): NO